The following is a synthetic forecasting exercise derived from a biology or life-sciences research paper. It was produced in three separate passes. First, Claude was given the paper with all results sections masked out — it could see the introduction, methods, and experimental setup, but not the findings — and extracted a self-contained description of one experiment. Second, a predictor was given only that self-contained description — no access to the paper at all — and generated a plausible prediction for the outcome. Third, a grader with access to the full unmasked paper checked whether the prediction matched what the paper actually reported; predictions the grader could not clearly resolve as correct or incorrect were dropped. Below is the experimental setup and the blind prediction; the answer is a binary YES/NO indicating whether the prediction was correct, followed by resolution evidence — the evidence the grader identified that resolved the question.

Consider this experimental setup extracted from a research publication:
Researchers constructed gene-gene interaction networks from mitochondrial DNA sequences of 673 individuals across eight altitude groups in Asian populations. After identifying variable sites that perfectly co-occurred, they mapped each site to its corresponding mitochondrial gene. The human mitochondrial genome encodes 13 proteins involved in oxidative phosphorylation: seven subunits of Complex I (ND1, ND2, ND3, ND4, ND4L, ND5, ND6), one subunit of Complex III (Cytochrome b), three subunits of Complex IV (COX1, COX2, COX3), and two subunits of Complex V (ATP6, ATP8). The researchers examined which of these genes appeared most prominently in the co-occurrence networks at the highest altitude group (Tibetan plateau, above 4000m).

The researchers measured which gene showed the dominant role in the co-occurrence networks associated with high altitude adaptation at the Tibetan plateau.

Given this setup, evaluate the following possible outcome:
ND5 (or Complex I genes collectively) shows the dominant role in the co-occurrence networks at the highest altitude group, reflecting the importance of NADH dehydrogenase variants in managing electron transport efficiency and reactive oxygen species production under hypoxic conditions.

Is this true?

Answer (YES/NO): NO